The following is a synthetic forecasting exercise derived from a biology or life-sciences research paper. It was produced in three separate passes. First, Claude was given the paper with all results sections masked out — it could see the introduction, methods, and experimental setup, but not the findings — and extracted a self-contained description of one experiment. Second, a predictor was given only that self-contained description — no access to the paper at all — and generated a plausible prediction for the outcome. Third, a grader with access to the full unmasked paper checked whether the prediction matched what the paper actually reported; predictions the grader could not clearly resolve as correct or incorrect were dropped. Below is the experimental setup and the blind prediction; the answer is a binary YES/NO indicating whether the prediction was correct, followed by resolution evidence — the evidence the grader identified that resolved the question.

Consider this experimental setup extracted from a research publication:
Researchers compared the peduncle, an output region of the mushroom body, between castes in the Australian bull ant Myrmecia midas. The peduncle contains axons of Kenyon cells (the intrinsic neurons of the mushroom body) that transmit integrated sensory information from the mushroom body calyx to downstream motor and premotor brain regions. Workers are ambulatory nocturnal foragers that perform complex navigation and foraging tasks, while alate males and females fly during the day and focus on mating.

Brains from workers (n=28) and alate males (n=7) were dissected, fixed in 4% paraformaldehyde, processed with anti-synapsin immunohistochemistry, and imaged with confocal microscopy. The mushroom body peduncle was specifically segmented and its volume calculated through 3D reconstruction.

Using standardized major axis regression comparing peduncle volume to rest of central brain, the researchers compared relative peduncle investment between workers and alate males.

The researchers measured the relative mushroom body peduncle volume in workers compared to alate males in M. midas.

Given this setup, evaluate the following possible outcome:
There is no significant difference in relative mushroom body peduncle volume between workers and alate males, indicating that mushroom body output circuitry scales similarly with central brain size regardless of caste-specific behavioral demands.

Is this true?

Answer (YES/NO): NO